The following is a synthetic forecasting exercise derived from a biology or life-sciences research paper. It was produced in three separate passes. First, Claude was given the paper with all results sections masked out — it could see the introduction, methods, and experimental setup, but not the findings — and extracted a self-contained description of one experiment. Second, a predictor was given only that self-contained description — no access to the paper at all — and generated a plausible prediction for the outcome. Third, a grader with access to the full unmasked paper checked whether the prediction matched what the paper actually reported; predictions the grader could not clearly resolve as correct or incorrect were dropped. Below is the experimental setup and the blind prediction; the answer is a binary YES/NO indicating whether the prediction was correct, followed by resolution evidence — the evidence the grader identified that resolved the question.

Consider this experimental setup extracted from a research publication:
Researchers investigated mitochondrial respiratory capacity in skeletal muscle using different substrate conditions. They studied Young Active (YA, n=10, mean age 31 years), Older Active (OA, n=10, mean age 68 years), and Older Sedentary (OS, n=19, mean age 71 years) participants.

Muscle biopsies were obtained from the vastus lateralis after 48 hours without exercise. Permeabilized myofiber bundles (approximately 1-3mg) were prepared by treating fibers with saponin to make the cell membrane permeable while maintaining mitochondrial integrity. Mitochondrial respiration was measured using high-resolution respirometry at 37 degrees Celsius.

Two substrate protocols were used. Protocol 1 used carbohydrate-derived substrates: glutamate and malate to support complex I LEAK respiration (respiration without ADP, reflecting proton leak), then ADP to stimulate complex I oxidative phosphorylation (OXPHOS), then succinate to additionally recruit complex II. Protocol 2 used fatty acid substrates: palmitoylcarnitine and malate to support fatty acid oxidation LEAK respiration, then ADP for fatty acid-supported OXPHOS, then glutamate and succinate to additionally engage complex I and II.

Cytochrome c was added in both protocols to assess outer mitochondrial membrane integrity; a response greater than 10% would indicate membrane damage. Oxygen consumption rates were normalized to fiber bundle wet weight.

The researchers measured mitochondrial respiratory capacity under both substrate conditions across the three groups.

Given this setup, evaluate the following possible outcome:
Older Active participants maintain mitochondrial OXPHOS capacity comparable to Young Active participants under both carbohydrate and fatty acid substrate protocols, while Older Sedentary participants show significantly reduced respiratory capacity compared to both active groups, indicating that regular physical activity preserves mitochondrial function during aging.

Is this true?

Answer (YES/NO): YES